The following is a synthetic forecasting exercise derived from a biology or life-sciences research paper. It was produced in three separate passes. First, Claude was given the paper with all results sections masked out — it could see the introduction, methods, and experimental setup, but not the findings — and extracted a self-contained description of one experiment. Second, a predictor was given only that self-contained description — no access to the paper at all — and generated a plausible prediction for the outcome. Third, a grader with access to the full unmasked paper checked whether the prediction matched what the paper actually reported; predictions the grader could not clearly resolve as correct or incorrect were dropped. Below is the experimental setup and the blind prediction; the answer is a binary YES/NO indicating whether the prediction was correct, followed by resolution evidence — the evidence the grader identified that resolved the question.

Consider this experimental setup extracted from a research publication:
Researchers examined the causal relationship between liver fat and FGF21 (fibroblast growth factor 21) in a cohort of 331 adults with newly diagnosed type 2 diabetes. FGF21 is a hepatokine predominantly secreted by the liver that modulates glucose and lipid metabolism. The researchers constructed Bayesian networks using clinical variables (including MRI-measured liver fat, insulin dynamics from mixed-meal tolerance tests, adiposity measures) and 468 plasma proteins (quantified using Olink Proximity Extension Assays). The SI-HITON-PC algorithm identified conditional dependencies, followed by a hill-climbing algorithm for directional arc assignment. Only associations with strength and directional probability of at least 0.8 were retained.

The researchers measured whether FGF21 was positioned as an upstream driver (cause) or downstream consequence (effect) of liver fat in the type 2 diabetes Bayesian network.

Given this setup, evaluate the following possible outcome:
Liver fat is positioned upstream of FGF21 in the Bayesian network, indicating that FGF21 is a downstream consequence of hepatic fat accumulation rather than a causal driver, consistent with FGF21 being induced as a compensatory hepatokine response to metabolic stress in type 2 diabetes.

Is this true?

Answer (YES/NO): YES